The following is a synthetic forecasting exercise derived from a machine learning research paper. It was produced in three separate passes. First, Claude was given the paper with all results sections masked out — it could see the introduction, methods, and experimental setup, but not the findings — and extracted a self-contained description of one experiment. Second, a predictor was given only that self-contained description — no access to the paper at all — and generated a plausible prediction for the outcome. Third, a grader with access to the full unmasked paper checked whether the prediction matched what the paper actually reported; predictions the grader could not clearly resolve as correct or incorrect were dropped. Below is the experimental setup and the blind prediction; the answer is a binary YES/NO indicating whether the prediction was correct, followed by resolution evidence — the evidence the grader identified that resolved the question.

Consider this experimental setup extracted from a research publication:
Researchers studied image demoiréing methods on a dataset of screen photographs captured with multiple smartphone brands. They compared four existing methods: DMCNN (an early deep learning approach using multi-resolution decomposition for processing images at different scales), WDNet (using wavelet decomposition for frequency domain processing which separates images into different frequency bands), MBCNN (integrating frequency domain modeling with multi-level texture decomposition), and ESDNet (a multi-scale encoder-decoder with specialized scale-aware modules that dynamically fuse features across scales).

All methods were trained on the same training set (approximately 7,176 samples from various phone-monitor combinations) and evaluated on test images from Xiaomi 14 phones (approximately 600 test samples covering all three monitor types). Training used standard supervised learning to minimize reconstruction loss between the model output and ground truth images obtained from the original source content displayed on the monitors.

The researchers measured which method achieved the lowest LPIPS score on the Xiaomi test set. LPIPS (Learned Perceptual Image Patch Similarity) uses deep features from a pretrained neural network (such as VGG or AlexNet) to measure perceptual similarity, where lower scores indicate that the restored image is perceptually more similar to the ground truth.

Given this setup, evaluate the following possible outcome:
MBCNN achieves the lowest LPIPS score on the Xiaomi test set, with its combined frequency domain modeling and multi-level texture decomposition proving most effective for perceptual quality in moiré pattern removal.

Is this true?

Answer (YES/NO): NO